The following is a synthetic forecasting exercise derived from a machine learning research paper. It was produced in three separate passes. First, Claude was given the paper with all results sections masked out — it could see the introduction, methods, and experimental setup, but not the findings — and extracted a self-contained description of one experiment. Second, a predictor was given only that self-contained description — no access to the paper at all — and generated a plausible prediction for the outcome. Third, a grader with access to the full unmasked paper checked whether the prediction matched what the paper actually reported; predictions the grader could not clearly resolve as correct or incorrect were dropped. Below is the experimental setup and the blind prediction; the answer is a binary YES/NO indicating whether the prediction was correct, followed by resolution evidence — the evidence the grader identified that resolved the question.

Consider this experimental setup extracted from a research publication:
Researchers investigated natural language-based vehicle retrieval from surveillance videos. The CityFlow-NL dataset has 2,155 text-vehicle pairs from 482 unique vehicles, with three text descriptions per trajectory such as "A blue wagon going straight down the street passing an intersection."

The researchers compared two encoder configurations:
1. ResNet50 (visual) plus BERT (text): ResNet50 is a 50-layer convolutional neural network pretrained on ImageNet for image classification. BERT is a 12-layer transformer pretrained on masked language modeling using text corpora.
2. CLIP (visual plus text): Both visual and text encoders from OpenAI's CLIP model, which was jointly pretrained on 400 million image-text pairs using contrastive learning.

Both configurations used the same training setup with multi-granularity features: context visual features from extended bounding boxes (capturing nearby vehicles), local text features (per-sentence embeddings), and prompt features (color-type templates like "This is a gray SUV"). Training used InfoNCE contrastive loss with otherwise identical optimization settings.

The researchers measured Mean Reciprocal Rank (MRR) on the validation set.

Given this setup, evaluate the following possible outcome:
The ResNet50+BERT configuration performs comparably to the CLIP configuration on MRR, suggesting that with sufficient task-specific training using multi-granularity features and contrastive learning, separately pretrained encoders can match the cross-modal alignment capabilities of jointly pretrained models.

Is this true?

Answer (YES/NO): NO